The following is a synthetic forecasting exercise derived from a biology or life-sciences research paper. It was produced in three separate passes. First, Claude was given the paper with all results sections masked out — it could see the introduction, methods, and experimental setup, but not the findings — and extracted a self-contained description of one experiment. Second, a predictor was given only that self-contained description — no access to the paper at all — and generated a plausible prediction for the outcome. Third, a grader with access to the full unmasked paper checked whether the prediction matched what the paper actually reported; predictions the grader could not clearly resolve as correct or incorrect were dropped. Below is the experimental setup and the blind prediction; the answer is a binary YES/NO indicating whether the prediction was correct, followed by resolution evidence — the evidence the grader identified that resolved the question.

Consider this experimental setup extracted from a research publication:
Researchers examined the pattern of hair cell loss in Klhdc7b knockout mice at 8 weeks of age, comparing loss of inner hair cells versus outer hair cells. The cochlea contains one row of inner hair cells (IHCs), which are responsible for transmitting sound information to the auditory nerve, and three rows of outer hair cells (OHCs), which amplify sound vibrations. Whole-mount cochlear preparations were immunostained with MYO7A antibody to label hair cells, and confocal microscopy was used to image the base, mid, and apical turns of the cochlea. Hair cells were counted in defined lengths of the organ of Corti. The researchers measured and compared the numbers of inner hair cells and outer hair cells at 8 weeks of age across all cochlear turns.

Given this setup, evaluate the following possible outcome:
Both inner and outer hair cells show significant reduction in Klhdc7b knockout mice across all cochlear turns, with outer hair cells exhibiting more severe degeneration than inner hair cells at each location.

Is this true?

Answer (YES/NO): NO